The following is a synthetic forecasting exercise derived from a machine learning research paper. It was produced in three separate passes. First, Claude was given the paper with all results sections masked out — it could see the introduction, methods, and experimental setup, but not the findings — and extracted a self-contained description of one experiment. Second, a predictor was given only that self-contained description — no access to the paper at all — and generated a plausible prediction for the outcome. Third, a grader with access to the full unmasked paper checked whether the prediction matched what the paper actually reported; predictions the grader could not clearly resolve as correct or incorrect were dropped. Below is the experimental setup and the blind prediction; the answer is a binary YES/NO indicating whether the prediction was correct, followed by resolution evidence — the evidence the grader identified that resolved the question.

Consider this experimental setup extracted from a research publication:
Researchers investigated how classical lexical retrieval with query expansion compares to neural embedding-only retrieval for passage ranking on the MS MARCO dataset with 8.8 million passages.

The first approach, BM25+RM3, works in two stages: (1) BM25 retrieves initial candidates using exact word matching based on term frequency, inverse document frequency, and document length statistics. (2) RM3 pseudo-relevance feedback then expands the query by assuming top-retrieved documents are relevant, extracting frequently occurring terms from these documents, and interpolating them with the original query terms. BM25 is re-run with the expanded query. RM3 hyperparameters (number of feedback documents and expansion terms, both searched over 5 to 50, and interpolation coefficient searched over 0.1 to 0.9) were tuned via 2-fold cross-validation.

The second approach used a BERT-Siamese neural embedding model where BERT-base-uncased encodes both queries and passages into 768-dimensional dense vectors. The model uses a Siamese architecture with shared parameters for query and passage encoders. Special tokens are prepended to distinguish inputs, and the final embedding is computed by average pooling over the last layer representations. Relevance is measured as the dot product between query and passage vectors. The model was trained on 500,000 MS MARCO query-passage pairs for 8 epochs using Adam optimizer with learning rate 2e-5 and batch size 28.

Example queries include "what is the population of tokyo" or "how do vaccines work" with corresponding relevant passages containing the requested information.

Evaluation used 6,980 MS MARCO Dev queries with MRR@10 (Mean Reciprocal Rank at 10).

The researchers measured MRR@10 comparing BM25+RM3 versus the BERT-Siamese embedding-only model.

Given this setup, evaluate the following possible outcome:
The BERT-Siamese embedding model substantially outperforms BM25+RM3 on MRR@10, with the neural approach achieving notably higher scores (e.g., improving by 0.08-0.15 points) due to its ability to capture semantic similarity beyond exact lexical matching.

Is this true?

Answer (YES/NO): YES